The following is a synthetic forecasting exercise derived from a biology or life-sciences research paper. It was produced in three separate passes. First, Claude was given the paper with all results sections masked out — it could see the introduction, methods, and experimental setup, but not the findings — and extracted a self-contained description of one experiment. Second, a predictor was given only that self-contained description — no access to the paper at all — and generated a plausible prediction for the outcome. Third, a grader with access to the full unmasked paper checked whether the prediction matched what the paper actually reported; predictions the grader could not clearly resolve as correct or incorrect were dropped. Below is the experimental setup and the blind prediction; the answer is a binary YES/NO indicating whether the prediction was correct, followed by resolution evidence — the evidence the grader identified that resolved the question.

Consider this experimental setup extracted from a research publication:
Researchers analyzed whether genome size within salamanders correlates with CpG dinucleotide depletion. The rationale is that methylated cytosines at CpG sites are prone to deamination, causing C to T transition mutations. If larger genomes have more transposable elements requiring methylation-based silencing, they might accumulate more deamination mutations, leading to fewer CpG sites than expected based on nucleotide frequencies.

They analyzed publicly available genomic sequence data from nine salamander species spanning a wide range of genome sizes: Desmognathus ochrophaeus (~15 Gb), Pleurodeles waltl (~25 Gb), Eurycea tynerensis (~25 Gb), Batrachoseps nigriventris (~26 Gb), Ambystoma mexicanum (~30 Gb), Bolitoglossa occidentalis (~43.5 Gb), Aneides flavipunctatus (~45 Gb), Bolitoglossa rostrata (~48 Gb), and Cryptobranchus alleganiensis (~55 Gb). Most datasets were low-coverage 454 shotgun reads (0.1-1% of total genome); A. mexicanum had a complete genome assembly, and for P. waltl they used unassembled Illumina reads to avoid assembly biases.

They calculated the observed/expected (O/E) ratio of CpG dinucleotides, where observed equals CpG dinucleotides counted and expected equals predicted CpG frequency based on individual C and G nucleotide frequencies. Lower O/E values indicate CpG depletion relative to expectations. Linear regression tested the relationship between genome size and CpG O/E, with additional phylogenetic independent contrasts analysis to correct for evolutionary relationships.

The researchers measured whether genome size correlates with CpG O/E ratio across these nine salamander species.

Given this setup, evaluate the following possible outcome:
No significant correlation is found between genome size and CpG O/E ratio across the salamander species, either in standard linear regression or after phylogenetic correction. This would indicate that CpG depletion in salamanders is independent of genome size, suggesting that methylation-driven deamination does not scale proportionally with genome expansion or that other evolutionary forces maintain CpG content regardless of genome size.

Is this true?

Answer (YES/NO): YES